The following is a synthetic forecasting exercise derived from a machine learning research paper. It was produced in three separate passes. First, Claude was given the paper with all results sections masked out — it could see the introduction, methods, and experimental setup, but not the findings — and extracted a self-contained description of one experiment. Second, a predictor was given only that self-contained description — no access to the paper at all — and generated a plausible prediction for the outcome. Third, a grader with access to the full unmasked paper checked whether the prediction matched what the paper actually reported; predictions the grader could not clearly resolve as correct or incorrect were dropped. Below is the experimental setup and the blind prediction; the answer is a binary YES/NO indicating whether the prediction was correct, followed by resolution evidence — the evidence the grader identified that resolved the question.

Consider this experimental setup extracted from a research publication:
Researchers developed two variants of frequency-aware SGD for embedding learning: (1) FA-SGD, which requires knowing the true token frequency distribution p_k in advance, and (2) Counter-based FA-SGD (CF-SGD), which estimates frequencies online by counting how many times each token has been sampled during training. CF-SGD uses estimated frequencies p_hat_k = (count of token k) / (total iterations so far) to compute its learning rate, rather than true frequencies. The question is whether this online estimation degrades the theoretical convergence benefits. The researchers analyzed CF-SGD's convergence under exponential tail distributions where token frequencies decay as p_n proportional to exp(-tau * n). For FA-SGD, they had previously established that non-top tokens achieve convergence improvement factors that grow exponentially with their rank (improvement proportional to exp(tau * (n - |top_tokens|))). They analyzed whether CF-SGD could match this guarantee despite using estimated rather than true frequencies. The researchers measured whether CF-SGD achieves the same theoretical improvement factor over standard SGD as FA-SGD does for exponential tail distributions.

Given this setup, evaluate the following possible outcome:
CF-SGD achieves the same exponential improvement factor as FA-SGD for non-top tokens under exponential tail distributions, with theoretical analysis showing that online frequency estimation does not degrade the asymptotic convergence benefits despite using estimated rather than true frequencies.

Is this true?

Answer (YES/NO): YES